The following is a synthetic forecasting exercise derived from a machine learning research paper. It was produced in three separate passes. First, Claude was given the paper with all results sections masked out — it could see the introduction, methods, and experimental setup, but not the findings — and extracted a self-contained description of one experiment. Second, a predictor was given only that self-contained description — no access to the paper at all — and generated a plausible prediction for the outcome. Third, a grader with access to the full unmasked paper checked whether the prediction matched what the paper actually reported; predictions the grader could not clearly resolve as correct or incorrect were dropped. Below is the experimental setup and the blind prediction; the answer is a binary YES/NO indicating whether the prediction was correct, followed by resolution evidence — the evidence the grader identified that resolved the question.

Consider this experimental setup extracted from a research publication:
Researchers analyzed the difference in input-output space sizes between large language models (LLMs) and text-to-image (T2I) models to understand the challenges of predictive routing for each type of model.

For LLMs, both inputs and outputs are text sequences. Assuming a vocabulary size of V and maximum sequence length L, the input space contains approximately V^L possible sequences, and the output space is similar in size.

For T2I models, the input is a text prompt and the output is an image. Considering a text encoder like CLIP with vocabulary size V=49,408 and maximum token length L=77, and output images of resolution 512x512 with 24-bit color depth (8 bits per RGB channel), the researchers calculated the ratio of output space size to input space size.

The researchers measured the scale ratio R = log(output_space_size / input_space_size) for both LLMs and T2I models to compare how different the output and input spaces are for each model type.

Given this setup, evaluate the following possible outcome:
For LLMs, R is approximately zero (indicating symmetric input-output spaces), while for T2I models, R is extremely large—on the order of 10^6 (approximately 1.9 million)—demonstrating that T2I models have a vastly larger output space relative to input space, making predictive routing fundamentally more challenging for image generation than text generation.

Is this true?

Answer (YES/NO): NO